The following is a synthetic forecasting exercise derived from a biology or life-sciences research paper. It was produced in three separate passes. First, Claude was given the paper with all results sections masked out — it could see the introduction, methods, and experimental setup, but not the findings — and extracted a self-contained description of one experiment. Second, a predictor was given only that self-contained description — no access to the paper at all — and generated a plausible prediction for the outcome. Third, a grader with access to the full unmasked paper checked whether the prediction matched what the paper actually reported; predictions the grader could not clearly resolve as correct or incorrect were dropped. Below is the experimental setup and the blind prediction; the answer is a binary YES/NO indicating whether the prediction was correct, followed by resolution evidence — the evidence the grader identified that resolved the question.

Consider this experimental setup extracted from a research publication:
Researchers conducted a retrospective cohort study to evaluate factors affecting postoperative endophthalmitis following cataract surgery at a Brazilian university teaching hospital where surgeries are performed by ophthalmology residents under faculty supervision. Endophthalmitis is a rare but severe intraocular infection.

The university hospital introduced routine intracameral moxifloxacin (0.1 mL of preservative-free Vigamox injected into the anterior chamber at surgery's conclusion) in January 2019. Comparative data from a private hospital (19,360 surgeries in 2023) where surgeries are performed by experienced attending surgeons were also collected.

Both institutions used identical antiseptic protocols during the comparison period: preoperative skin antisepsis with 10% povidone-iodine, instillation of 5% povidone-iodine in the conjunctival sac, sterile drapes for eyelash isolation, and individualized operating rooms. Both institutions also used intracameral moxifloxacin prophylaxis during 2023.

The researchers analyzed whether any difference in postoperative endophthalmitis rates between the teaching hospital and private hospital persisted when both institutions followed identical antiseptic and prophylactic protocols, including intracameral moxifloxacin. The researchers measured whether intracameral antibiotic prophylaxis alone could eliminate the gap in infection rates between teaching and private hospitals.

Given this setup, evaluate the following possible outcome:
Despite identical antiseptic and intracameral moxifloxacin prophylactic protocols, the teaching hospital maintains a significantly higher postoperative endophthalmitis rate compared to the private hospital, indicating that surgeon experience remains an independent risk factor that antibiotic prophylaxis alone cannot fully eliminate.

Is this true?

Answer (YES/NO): YES